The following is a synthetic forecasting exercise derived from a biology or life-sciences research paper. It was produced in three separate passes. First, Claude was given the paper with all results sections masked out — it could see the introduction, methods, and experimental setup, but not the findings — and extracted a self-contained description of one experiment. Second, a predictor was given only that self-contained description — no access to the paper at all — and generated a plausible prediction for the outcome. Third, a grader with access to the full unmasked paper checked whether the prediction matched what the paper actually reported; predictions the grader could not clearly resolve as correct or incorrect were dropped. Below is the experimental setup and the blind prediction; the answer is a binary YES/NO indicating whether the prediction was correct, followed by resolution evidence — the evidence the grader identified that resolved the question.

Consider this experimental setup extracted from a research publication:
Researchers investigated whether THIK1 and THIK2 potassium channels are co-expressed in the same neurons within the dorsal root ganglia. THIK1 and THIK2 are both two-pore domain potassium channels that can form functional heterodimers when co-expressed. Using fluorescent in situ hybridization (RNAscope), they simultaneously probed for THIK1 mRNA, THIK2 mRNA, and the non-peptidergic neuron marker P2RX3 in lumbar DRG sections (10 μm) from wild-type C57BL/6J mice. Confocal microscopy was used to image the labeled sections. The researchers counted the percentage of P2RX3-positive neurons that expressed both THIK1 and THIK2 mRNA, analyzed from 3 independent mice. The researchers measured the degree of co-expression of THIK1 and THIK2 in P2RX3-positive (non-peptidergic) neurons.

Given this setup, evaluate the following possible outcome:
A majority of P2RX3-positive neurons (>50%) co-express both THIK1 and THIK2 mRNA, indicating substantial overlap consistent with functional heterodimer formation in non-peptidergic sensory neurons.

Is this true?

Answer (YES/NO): YES